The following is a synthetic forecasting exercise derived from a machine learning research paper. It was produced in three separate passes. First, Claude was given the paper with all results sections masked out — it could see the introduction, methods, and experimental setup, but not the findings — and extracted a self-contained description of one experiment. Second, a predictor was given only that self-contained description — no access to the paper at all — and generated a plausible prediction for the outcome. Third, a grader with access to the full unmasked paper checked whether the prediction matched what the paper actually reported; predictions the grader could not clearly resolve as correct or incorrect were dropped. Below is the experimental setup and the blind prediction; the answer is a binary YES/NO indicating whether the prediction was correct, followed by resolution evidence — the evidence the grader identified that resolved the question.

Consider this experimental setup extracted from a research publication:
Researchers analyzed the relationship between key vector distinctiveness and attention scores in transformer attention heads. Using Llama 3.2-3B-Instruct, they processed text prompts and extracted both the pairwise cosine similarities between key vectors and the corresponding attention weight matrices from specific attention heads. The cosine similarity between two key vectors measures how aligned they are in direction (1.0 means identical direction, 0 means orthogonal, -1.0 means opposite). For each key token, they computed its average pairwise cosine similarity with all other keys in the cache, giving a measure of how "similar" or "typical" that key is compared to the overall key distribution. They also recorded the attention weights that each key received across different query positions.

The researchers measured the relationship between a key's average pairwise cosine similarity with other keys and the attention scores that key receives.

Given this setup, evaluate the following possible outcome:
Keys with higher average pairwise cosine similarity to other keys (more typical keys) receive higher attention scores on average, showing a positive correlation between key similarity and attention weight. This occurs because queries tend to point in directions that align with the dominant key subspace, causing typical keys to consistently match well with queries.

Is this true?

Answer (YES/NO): NO